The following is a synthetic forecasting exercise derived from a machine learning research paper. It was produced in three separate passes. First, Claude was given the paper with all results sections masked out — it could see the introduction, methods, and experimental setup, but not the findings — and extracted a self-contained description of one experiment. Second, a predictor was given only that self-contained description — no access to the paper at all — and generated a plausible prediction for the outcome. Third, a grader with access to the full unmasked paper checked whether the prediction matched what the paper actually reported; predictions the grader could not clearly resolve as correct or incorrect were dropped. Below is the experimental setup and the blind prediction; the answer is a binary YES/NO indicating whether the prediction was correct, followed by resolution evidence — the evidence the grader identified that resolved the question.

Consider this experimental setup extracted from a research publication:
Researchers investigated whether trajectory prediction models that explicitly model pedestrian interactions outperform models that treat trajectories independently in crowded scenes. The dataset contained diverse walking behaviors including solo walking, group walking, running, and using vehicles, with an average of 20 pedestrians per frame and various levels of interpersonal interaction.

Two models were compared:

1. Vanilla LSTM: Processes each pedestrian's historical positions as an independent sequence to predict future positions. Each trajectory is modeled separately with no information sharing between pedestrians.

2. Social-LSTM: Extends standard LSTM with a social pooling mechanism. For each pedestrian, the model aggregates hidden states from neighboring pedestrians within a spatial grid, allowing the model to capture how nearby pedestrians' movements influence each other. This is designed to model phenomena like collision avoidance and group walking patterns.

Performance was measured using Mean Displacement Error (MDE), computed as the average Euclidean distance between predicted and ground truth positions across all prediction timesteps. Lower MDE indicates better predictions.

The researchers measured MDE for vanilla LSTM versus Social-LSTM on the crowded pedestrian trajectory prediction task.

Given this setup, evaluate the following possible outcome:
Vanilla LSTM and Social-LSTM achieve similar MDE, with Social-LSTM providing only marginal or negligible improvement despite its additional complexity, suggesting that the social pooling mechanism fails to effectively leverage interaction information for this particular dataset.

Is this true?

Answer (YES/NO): YES